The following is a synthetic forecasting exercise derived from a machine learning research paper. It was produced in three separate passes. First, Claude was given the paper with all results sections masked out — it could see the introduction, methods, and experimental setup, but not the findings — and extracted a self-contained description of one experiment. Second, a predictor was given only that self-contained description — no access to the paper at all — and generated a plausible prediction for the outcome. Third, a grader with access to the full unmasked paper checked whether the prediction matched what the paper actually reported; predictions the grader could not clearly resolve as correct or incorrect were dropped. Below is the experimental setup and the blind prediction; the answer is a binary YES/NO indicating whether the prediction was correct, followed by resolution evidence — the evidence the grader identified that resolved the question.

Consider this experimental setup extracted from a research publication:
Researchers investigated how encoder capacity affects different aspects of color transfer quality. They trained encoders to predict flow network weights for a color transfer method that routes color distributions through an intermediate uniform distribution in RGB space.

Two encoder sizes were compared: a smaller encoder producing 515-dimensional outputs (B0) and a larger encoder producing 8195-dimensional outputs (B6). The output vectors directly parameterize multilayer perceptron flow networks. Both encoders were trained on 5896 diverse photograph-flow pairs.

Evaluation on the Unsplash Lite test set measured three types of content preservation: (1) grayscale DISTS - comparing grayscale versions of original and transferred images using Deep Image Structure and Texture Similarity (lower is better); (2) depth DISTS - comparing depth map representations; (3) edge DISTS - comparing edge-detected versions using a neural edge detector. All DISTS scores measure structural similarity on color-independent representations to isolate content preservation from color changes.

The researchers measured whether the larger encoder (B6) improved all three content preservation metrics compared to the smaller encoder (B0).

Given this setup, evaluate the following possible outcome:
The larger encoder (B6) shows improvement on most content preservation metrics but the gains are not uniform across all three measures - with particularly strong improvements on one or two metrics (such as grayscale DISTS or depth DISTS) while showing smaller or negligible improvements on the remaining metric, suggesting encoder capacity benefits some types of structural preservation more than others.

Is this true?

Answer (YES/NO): NO